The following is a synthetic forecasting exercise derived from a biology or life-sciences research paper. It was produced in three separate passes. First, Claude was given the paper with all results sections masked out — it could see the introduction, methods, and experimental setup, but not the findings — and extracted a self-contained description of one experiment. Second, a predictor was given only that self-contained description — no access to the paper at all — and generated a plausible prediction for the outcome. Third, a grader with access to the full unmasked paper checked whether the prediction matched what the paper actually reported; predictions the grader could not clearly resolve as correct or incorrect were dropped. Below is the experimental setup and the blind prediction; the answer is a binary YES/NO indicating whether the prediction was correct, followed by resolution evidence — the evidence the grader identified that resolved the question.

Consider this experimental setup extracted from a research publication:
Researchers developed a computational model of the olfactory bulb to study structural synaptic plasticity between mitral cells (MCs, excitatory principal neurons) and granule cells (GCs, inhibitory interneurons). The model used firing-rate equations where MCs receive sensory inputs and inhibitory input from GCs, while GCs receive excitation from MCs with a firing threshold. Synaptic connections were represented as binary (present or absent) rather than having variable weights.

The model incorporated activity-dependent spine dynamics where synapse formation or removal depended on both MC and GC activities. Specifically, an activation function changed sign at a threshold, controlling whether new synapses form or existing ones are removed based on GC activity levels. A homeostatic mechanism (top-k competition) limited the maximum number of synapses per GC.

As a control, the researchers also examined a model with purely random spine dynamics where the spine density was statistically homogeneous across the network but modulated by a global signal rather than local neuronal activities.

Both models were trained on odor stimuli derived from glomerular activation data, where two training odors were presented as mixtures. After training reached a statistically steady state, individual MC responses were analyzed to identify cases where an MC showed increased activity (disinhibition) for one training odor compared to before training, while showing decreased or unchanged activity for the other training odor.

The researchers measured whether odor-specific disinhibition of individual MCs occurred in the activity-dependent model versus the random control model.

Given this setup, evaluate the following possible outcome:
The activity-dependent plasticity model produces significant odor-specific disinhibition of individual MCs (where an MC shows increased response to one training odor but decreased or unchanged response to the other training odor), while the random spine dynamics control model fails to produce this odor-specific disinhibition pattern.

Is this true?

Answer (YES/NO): YES